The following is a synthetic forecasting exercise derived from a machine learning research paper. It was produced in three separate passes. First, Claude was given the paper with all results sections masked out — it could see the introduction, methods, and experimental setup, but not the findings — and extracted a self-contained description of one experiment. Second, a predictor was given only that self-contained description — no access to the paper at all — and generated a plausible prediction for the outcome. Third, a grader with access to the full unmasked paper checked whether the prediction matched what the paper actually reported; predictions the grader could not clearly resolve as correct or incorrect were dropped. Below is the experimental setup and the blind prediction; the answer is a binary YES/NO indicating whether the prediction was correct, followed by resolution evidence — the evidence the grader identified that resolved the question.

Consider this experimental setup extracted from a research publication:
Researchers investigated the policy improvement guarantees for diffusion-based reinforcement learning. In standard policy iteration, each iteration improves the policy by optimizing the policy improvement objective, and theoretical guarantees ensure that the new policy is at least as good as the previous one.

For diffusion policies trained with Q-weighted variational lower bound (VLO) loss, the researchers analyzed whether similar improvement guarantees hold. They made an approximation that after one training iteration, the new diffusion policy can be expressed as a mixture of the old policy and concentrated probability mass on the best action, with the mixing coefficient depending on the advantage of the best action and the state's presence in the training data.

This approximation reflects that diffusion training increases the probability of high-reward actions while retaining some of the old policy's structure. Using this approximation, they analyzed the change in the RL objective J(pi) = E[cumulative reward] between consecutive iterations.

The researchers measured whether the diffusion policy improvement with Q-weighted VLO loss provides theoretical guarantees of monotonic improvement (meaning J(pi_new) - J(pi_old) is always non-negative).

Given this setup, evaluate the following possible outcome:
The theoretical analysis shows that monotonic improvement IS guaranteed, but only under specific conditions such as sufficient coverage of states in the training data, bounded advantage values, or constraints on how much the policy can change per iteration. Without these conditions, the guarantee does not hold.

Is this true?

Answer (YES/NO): YES